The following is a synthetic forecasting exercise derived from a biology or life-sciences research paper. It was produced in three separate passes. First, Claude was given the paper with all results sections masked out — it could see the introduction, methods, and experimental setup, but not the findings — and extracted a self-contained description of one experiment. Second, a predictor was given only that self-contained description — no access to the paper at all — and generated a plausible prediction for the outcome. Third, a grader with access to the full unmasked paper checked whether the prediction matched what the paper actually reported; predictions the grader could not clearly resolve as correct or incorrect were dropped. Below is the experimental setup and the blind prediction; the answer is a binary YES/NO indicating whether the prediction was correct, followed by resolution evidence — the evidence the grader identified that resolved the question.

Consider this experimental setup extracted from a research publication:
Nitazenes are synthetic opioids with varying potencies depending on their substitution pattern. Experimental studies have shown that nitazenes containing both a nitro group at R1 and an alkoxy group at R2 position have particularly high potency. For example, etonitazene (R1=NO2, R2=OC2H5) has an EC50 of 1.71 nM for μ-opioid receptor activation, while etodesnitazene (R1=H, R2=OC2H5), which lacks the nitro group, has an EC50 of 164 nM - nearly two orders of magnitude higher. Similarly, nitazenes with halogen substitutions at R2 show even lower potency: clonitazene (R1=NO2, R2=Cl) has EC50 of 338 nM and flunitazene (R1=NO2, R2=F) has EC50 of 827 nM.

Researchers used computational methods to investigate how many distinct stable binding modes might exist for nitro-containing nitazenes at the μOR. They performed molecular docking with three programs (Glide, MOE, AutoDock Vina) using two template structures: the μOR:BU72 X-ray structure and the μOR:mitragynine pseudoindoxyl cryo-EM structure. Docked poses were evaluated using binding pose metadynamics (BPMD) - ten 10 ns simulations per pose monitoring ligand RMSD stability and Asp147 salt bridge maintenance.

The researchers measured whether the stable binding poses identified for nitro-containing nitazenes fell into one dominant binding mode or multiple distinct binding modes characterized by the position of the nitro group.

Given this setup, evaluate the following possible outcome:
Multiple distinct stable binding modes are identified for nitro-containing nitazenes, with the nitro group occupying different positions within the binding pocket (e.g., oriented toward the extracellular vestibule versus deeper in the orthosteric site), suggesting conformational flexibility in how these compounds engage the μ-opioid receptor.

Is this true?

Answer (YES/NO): NO